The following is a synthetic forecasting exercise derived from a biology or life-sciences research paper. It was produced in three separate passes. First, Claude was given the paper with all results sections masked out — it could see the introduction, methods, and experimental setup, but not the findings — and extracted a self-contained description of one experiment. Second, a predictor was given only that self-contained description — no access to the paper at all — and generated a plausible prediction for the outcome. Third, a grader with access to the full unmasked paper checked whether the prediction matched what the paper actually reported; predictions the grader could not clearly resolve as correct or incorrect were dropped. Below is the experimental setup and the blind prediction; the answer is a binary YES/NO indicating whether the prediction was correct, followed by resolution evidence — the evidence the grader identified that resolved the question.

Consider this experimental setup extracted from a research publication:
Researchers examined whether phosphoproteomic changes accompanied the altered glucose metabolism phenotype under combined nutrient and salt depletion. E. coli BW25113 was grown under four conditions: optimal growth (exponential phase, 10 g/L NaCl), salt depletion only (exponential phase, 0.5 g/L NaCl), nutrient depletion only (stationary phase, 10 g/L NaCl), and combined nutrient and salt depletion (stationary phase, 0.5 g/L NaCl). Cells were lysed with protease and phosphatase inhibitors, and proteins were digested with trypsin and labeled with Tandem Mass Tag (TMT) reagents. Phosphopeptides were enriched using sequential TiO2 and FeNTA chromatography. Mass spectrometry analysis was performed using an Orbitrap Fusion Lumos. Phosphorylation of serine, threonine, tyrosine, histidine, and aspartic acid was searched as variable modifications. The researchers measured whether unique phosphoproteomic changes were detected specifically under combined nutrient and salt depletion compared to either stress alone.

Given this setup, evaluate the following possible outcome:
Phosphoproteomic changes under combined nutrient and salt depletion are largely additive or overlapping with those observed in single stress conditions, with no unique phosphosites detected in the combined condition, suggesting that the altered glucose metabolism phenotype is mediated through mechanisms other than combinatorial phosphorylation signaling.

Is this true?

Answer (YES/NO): NO